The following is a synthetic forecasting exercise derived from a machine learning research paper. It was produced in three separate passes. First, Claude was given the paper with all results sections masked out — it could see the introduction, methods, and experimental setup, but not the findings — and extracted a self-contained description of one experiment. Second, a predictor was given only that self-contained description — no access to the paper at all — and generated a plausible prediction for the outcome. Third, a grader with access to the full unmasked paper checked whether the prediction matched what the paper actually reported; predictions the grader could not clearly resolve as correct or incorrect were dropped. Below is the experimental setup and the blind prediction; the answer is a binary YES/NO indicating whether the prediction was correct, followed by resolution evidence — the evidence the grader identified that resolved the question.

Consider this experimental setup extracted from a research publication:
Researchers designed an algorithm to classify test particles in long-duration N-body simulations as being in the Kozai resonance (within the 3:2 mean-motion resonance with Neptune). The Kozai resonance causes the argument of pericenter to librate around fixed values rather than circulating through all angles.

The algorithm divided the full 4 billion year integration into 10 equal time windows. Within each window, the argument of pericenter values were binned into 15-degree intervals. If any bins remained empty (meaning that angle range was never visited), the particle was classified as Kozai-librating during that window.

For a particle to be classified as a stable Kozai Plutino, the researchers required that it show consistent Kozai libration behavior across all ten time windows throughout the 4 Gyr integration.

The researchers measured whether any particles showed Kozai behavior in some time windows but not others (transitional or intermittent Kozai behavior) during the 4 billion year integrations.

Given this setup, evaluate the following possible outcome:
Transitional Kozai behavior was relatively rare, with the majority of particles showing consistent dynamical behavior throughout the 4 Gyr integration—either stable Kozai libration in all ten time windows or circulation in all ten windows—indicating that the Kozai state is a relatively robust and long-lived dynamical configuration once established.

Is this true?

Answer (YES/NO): YES